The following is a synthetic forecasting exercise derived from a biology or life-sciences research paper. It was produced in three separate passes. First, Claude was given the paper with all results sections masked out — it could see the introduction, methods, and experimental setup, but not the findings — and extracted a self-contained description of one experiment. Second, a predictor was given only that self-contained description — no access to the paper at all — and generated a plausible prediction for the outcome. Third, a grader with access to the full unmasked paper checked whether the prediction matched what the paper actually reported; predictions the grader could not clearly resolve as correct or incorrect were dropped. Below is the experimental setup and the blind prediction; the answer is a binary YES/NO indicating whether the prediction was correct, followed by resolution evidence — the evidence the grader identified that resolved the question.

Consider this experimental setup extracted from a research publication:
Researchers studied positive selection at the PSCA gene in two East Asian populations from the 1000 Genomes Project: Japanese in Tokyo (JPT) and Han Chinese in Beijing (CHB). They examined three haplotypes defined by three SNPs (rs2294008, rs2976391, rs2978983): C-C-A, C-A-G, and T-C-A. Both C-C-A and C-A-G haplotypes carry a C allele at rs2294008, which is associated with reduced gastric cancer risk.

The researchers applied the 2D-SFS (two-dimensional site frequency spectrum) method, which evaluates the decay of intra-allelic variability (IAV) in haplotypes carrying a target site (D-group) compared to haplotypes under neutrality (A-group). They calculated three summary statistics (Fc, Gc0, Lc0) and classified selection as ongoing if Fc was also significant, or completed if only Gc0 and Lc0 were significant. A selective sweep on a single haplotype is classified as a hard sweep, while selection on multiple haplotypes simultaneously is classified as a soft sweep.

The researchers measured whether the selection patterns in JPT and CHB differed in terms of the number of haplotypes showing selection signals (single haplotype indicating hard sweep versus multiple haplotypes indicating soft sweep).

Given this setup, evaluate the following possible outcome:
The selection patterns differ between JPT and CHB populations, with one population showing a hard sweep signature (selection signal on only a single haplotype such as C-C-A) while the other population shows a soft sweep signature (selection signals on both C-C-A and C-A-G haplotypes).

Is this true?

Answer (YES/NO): YES